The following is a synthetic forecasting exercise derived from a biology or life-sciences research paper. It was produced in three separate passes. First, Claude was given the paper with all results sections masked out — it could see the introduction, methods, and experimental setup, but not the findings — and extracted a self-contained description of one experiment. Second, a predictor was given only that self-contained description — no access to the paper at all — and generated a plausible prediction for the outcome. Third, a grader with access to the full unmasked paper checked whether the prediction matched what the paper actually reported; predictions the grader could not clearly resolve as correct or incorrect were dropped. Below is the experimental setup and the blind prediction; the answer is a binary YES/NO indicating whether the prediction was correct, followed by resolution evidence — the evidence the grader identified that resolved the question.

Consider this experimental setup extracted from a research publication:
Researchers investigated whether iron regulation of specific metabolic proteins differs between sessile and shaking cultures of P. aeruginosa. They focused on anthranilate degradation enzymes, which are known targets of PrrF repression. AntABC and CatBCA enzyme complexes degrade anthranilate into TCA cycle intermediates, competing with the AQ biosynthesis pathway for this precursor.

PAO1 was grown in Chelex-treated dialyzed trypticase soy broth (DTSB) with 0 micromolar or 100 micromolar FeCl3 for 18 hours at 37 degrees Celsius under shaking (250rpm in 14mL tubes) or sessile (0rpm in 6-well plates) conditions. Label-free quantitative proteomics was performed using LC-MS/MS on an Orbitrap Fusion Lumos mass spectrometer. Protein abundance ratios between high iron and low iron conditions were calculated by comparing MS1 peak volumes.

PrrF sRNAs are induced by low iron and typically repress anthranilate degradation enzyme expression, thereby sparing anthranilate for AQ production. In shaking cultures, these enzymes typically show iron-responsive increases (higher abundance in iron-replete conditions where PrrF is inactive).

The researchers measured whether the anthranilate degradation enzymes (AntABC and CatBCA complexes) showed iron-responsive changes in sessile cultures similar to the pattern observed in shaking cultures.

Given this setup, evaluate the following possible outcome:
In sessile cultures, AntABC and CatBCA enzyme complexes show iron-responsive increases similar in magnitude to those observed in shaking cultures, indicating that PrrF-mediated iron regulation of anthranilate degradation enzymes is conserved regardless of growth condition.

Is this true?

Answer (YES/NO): NO